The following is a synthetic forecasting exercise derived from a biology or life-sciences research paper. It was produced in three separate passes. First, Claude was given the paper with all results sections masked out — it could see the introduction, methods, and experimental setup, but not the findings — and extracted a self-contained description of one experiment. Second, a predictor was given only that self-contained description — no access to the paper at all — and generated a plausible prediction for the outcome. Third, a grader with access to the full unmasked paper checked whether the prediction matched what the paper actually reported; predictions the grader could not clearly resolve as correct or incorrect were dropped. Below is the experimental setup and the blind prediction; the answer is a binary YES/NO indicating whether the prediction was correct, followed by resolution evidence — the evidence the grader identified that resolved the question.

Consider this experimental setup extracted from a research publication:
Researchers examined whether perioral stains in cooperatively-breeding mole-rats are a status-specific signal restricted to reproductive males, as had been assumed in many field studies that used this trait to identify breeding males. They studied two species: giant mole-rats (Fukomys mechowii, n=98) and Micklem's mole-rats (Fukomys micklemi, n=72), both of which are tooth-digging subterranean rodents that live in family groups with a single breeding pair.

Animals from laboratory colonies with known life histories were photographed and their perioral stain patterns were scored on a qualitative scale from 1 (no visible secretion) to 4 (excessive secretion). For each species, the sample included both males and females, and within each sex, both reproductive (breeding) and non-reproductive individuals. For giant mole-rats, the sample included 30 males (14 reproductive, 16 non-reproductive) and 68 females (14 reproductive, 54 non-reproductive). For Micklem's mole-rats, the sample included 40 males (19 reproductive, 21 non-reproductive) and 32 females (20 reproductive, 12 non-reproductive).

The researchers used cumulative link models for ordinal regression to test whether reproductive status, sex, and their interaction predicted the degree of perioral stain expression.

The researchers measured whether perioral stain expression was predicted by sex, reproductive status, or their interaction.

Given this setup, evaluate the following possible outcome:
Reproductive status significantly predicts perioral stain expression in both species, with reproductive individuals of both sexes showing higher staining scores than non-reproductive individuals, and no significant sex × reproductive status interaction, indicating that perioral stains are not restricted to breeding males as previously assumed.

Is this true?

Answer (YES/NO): NO